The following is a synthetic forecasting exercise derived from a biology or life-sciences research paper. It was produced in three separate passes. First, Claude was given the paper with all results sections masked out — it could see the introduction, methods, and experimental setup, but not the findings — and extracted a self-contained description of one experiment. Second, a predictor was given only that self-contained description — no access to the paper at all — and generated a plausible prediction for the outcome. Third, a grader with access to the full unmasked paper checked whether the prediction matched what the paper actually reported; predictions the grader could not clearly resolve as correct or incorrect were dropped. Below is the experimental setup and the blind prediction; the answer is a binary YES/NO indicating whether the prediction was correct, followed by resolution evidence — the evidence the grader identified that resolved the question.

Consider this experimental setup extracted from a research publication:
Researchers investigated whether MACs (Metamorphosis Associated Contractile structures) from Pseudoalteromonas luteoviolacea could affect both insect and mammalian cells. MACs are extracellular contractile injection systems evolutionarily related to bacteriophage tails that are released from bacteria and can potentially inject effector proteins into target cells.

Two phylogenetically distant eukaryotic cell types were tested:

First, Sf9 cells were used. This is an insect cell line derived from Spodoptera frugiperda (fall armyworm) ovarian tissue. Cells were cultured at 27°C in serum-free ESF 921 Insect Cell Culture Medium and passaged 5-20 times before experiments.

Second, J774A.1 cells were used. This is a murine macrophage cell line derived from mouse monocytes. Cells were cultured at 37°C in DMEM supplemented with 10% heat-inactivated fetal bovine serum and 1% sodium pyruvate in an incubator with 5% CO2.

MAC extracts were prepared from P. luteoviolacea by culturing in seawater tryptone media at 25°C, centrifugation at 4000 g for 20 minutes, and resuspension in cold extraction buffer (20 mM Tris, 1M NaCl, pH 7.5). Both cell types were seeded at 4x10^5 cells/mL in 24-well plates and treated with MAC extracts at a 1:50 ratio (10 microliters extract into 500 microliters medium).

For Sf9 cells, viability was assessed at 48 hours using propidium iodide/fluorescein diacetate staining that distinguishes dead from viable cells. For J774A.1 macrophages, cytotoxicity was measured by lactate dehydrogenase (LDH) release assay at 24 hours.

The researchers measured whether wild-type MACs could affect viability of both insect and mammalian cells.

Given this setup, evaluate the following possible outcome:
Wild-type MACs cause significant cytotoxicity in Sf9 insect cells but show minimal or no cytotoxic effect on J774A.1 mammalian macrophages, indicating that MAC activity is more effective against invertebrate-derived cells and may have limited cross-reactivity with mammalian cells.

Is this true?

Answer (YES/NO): NO